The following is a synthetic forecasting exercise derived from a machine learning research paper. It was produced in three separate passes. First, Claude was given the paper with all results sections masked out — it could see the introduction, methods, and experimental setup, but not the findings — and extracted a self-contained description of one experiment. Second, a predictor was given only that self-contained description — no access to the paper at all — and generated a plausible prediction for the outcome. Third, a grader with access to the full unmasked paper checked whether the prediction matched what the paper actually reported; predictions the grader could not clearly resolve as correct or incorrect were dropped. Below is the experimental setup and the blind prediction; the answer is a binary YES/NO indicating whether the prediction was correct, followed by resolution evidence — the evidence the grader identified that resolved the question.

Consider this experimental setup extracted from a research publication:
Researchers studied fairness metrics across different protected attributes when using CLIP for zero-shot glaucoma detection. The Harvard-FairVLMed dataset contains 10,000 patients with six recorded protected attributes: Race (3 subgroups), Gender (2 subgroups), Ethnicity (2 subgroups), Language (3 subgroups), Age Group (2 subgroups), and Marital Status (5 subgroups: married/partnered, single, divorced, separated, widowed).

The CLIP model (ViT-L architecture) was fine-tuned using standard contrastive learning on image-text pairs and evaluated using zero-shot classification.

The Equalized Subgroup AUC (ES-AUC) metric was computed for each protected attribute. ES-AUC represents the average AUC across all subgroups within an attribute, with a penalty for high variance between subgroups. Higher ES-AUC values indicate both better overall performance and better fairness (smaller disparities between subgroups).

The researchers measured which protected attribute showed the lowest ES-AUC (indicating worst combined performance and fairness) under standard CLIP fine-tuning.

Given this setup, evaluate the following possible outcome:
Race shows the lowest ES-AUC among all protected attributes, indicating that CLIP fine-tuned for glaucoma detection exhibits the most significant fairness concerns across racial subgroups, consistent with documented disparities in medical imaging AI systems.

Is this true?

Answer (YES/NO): NO